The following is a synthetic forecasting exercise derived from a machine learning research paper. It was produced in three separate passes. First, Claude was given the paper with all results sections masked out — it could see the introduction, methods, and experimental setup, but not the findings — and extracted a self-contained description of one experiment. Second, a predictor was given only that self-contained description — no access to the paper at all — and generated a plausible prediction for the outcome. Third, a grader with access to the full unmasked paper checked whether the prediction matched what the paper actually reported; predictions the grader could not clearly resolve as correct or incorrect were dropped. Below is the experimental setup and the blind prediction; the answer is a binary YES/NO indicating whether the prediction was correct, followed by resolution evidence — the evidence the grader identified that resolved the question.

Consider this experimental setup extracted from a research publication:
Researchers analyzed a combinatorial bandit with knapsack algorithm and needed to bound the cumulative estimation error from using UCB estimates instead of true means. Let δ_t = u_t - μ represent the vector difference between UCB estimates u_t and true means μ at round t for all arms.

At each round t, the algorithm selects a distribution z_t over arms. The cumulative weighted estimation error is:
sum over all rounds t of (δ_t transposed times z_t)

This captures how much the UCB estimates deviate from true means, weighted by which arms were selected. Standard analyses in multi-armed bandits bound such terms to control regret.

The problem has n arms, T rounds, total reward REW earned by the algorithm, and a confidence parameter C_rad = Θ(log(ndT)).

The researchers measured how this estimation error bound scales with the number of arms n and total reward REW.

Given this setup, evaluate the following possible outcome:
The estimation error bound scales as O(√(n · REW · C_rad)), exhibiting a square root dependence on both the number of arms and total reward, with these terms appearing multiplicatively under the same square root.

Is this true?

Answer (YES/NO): YES